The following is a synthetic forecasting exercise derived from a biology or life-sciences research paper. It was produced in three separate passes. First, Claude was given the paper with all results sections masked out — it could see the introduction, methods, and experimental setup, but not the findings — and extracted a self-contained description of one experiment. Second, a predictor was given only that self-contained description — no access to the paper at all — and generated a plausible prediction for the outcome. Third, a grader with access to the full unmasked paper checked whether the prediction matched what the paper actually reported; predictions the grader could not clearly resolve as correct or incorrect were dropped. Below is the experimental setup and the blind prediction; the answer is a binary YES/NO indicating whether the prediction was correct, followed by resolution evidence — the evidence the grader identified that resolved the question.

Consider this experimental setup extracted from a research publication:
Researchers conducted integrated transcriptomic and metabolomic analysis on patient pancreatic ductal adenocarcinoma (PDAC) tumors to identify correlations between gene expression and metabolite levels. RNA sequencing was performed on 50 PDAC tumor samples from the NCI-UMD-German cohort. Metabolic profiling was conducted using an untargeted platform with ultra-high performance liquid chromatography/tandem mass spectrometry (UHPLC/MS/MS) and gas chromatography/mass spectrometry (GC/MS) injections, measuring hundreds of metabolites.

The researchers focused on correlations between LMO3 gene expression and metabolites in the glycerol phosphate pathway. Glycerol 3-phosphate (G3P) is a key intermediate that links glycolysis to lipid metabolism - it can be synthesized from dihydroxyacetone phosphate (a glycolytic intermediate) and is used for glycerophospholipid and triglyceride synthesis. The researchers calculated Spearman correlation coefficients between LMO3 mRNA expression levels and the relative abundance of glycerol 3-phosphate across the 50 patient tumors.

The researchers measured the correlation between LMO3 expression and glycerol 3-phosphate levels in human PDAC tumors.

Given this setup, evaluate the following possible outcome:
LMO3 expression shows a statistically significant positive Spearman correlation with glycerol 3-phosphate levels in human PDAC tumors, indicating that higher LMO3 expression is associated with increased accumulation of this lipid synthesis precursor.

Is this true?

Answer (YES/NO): YES